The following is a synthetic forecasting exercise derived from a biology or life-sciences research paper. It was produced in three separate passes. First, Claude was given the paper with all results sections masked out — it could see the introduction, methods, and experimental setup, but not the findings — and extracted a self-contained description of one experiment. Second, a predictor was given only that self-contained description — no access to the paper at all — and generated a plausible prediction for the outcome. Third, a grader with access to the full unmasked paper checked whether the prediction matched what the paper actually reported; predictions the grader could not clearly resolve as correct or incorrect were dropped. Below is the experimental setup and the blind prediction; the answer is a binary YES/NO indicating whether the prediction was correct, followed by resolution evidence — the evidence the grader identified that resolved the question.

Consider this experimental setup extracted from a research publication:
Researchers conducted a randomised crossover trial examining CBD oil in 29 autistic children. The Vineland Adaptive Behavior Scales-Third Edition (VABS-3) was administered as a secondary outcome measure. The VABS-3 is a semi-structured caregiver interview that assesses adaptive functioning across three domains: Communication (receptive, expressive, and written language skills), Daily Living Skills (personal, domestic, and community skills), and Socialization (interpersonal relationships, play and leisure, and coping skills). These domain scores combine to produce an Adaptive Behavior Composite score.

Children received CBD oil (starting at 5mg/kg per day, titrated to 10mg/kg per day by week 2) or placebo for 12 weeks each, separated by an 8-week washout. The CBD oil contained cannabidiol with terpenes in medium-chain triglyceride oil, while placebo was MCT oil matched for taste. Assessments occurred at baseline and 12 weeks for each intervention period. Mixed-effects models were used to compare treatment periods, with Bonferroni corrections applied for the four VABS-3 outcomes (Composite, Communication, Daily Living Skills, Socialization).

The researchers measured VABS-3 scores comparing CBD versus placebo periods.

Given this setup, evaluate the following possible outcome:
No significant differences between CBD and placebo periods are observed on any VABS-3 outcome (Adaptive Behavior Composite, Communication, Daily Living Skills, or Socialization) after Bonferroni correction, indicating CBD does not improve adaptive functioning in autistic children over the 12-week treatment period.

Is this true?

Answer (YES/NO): YES